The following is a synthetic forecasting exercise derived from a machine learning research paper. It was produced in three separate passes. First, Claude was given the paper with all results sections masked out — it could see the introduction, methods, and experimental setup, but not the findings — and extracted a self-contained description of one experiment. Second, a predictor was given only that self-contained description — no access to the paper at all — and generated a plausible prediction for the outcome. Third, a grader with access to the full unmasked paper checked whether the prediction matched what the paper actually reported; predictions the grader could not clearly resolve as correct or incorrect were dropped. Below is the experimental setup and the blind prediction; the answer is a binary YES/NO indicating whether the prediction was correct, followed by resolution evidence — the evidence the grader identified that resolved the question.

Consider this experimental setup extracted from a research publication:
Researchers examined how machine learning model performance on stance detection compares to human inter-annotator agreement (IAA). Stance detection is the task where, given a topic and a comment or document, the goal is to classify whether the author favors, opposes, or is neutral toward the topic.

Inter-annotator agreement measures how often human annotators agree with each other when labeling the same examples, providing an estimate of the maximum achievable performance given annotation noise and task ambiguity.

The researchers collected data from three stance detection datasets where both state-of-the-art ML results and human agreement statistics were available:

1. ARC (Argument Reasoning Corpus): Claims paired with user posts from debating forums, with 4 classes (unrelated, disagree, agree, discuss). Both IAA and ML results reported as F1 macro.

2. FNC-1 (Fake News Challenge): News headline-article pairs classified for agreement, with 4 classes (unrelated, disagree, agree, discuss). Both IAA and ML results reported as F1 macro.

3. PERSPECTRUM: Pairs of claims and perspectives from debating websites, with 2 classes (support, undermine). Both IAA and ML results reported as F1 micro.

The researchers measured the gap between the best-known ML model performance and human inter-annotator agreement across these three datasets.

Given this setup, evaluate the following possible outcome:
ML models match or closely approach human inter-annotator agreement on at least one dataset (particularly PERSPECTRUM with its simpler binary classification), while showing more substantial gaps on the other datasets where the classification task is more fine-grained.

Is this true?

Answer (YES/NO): NO